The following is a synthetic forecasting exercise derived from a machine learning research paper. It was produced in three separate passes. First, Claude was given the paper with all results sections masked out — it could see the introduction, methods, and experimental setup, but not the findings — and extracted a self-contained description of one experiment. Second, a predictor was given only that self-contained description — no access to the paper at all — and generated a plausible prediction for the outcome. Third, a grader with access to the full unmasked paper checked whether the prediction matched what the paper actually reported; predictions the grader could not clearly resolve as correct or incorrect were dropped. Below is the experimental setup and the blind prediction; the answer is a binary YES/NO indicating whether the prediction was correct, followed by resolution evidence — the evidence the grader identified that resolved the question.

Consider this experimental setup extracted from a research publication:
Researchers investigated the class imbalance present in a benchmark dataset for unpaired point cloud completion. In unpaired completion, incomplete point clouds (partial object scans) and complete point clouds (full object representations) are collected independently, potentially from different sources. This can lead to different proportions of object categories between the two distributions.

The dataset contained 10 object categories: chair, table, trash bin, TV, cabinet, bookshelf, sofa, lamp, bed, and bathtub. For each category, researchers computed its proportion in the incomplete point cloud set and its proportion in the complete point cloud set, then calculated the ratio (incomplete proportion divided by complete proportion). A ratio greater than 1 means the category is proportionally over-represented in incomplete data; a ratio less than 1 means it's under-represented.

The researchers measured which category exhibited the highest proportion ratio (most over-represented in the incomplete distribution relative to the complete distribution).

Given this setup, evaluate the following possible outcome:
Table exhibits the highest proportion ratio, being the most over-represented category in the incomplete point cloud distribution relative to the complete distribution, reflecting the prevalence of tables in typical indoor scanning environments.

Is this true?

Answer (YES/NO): NO